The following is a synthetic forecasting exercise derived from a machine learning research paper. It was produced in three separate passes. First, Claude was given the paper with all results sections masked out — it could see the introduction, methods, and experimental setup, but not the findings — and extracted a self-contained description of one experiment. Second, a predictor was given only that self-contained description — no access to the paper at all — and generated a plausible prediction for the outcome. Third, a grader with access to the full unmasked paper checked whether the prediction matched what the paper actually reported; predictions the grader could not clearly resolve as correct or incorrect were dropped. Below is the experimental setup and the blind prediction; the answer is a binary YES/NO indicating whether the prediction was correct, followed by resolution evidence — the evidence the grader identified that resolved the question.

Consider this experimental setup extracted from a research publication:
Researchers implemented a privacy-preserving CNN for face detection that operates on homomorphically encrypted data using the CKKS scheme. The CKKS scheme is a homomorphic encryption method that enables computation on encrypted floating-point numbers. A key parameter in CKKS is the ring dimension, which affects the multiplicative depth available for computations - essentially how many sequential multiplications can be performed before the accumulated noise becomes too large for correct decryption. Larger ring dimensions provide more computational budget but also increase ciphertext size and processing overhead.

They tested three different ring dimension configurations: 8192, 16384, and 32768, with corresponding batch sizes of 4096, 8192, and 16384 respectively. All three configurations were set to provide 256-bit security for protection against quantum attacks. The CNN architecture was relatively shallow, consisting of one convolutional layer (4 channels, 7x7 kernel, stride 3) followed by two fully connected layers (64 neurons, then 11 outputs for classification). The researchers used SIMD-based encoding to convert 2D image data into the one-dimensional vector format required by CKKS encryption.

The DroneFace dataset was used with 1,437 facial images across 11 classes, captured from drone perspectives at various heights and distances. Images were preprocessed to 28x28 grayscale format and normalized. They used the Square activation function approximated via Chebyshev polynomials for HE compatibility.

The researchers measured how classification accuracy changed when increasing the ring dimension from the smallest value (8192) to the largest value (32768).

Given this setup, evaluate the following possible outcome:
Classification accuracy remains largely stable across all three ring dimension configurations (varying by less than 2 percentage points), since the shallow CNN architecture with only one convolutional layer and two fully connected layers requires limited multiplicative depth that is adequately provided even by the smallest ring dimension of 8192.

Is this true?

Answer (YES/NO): YES